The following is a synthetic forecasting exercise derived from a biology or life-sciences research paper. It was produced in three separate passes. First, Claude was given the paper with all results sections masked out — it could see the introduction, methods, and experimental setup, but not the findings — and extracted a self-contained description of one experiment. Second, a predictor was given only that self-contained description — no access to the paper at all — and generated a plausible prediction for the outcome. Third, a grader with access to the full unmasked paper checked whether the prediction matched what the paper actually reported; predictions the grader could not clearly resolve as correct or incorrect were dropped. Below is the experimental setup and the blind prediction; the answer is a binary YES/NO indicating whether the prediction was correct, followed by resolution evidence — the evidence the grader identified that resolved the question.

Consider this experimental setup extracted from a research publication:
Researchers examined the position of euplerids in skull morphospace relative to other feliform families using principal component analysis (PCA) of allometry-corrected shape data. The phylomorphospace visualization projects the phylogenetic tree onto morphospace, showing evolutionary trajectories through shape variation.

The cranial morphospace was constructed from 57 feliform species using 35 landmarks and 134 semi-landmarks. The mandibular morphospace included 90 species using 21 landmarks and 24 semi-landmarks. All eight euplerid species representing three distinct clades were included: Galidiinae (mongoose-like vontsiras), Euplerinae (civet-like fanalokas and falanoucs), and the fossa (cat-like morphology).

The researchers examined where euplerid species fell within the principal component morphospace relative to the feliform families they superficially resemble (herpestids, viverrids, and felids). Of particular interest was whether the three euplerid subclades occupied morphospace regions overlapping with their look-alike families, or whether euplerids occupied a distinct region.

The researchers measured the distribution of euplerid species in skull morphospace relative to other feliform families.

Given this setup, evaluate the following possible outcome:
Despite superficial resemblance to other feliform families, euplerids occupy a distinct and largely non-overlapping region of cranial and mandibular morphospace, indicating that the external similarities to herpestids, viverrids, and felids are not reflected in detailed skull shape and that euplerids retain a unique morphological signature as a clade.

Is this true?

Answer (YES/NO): NO